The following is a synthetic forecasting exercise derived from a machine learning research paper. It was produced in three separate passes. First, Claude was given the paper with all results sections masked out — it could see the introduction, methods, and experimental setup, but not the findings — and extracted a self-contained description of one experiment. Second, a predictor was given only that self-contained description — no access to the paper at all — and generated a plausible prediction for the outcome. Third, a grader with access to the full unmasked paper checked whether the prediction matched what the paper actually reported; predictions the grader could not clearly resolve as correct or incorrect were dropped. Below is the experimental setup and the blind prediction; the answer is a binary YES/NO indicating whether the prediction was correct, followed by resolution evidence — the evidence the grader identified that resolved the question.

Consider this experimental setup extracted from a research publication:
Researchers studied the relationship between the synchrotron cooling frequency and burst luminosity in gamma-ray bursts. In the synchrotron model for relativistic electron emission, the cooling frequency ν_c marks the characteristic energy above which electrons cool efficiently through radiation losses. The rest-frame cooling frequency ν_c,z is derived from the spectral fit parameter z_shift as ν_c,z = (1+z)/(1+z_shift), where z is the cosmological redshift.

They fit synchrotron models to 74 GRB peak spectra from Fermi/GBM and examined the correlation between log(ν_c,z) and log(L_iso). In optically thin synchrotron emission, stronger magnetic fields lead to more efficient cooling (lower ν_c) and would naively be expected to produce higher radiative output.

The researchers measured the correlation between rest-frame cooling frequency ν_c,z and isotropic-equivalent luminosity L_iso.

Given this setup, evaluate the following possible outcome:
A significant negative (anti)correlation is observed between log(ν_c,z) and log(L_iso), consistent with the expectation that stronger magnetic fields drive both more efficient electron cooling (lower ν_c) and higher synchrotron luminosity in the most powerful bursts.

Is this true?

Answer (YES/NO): NO